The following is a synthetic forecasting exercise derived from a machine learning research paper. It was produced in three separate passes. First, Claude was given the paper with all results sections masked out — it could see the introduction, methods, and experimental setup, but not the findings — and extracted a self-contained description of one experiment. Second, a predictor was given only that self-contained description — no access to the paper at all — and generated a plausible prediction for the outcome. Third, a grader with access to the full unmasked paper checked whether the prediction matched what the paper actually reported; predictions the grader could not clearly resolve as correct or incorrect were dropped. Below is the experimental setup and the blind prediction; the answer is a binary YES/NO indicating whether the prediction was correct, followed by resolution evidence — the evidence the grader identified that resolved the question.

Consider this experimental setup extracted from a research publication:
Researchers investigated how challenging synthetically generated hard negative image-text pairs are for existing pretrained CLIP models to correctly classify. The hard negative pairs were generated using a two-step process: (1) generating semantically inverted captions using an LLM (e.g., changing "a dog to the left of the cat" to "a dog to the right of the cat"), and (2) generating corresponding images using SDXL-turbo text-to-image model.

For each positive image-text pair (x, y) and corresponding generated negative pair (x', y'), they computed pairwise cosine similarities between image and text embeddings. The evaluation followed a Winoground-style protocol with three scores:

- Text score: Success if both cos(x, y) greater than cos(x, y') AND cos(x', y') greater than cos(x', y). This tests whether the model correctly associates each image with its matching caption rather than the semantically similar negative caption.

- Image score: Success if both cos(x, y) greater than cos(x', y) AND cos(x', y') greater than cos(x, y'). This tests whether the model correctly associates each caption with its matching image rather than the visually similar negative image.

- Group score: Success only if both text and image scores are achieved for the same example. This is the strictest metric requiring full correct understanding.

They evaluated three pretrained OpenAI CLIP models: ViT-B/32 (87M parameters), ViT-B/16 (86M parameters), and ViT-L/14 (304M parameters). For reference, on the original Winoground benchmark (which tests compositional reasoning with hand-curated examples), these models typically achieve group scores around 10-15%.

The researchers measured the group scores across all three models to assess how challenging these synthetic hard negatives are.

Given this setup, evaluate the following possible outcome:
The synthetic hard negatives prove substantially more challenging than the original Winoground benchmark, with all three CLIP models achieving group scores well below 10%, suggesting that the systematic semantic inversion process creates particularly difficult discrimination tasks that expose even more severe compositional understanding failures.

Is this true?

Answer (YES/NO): NO